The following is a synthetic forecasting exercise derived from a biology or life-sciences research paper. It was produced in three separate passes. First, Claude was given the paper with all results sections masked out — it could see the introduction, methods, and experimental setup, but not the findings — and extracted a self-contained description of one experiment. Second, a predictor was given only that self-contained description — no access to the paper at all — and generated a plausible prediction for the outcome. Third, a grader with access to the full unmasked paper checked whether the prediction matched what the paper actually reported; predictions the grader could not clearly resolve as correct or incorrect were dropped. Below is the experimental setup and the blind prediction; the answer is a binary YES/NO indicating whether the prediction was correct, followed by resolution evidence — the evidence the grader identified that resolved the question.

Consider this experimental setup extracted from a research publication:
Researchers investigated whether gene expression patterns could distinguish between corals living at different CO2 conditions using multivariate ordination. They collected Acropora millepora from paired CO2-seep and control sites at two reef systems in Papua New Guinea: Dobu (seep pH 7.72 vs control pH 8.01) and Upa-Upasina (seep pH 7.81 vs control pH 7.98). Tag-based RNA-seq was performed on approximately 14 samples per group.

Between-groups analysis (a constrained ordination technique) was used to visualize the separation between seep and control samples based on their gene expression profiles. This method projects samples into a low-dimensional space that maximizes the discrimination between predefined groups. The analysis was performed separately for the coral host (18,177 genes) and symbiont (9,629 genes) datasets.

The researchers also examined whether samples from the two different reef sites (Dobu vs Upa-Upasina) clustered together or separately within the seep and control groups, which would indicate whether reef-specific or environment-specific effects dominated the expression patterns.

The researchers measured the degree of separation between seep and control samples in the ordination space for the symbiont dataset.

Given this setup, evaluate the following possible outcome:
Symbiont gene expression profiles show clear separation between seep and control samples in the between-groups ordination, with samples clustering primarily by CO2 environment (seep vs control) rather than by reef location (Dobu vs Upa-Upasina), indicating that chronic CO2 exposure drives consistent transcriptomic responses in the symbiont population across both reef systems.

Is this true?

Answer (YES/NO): NO